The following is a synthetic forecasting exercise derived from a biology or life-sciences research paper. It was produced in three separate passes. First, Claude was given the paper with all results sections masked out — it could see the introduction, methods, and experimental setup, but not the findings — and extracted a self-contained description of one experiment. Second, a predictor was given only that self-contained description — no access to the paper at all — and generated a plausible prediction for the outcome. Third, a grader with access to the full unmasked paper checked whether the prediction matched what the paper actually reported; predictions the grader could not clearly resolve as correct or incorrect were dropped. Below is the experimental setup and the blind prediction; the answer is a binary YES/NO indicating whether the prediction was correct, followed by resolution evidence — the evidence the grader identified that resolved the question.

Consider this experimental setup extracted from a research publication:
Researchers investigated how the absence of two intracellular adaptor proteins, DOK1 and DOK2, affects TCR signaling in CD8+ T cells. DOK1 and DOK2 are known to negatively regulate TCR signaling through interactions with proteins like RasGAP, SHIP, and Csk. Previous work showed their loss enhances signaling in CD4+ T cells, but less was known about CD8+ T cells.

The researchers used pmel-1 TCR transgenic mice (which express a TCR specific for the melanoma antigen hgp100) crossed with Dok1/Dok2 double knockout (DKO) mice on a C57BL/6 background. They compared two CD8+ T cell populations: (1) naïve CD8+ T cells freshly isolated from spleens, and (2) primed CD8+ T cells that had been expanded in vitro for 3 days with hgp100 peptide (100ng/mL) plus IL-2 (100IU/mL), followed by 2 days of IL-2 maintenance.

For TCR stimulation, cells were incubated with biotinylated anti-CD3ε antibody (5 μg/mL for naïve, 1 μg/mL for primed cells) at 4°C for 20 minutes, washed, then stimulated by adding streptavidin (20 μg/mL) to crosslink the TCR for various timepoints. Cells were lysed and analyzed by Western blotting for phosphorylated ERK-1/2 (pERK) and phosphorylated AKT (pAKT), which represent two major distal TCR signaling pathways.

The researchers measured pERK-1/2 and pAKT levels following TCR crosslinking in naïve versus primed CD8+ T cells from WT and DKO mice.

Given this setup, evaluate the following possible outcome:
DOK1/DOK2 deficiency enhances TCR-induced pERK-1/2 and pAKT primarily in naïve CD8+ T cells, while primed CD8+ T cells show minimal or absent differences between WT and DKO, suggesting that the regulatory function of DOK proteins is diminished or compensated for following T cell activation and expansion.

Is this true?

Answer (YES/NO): NO